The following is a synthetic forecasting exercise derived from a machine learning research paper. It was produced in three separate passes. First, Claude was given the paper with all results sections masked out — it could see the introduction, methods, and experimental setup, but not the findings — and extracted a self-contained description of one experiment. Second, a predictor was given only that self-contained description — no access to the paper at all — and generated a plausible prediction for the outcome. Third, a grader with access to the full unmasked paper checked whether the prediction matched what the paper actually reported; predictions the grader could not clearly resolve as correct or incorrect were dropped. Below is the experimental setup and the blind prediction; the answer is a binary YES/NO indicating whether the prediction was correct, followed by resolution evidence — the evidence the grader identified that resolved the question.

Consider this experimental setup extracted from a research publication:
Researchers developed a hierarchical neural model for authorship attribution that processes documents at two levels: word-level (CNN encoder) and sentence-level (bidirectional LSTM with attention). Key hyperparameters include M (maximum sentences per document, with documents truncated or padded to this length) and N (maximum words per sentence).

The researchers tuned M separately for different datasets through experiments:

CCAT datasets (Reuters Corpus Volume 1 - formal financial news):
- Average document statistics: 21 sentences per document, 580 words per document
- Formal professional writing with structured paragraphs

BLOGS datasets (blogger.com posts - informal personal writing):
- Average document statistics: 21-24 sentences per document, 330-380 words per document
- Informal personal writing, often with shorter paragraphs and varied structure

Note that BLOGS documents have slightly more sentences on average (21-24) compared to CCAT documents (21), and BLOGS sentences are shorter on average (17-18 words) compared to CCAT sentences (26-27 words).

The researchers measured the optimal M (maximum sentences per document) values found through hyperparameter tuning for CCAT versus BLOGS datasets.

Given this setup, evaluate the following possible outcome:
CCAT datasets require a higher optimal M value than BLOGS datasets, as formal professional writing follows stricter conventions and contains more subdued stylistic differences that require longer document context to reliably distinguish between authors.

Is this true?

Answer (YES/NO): YES